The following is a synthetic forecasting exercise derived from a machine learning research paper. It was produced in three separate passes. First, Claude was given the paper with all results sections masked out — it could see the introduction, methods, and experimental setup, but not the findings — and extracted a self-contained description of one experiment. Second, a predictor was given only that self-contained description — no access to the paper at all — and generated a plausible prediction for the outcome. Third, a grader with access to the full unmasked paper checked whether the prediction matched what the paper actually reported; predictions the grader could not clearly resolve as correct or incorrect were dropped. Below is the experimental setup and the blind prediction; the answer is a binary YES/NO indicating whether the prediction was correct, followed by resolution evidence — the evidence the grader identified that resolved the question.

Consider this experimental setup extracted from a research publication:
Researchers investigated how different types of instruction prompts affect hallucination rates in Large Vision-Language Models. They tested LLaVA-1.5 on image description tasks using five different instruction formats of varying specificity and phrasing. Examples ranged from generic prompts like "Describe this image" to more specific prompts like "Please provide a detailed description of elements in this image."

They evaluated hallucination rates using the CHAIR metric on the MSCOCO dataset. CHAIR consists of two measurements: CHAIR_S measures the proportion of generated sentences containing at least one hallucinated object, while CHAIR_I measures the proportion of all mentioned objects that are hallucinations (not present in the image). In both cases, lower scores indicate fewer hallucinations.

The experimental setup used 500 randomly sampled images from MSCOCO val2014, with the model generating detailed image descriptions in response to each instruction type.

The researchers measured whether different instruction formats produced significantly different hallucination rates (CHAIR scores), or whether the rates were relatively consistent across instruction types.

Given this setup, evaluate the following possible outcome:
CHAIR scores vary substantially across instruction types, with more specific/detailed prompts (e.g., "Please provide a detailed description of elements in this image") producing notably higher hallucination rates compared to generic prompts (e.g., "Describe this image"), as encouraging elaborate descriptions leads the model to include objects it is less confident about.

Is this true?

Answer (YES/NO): NO